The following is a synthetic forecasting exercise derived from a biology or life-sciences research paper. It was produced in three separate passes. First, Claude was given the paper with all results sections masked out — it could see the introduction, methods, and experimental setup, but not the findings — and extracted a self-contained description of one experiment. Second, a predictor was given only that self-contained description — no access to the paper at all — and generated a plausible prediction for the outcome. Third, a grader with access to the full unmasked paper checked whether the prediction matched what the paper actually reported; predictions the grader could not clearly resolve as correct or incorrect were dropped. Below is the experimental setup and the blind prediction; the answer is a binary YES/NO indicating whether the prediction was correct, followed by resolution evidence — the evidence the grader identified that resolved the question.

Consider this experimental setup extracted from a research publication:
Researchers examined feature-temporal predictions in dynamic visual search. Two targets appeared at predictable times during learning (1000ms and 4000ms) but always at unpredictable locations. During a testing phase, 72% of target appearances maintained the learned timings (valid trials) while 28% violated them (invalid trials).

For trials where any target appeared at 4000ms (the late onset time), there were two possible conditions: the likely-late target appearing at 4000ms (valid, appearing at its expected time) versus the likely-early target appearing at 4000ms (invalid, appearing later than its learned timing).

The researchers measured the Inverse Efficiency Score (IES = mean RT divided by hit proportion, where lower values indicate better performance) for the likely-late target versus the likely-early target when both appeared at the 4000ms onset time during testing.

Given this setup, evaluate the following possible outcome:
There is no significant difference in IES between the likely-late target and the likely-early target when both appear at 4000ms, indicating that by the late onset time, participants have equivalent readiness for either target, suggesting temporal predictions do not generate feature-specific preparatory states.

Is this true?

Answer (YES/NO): NO